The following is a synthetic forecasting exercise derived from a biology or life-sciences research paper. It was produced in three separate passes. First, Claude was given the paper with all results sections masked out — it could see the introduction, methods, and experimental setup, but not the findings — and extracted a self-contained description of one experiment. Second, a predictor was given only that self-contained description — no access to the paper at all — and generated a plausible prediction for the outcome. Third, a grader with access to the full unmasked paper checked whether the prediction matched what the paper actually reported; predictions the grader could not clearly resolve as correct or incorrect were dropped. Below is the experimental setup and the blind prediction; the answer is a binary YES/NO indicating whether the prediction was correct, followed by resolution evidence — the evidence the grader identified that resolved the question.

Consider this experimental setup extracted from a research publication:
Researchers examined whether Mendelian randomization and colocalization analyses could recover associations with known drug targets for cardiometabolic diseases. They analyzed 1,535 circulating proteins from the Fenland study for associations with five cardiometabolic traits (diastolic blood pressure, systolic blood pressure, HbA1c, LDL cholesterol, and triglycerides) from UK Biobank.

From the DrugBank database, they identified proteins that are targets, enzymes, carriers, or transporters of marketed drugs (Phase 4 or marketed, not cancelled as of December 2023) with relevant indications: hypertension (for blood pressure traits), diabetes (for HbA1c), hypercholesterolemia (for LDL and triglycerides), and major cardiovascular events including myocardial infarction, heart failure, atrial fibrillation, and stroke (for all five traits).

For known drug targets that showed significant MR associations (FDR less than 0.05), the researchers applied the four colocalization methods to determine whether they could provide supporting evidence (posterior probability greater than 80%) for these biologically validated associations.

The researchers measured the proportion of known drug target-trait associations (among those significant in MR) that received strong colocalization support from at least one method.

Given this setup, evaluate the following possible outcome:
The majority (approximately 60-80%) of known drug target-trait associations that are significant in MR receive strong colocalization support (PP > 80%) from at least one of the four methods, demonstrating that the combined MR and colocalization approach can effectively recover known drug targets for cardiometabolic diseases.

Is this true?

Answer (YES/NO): NO